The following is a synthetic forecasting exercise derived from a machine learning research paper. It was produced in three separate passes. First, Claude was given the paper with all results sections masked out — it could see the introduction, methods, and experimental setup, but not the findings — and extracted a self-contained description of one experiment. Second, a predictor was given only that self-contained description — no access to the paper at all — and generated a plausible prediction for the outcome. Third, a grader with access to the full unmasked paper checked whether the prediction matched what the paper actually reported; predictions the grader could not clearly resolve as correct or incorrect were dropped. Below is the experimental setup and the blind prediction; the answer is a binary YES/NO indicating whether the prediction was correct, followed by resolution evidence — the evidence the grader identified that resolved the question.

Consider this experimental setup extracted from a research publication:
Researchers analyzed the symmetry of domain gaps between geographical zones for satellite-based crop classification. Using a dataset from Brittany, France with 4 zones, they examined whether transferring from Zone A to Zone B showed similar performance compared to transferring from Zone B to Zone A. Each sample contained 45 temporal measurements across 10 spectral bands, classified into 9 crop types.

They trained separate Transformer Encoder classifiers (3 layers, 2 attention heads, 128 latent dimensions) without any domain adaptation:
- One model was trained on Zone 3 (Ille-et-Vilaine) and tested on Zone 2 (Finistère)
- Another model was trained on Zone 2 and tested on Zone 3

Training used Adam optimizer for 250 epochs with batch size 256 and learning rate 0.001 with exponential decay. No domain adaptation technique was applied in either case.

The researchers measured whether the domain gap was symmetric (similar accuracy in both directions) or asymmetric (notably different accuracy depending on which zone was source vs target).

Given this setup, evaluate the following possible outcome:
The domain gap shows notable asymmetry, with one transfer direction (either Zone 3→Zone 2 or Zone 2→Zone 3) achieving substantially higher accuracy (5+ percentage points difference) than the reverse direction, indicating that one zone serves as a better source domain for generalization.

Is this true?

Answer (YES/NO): YES